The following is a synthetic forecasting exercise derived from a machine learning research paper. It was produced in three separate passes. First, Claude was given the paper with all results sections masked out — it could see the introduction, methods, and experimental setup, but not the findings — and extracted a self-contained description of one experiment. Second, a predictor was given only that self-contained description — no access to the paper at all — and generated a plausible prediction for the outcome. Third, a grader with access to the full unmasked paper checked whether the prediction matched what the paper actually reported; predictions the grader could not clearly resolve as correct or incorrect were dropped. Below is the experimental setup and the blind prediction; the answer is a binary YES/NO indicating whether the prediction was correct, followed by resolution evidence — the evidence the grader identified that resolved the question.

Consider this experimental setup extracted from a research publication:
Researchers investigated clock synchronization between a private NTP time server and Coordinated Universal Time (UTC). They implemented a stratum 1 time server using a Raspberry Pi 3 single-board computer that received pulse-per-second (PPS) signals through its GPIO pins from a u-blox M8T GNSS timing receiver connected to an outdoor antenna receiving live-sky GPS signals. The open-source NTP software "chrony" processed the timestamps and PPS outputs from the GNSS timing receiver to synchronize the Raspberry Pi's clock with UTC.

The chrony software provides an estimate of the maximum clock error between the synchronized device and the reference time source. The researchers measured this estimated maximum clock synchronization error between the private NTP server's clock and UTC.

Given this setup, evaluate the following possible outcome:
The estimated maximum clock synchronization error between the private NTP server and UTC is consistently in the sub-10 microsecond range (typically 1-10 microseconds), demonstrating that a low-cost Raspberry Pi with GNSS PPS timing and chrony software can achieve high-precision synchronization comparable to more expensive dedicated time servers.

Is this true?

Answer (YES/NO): NO